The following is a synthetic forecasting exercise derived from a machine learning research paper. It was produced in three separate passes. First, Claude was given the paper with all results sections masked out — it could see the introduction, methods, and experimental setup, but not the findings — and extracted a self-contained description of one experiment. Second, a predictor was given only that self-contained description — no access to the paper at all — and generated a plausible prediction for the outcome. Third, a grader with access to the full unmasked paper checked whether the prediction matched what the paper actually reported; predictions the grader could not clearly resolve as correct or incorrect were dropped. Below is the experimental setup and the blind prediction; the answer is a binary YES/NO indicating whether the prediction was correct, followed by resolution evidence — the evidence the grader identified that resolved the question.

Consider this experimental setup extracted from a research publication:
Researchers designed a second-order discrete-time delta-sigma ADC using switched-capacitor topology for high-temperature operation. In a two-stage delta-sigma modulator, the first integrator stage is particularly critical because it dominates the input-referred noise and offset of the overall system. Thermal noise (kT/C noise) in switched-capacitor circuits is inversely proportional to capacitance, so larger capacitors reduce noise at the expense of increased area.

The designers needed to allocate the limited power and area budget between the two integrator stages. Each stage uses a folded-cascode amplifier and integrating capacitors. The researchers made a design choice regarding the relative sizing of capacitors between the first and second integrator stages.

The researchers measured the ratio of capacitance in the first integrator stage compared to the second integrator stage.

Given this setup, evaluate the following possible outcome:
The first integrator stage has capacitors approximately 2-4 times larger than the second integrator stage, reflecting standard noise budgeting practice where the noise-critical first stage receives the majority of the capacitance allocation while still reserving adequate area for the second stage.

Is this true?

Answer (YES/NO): NO